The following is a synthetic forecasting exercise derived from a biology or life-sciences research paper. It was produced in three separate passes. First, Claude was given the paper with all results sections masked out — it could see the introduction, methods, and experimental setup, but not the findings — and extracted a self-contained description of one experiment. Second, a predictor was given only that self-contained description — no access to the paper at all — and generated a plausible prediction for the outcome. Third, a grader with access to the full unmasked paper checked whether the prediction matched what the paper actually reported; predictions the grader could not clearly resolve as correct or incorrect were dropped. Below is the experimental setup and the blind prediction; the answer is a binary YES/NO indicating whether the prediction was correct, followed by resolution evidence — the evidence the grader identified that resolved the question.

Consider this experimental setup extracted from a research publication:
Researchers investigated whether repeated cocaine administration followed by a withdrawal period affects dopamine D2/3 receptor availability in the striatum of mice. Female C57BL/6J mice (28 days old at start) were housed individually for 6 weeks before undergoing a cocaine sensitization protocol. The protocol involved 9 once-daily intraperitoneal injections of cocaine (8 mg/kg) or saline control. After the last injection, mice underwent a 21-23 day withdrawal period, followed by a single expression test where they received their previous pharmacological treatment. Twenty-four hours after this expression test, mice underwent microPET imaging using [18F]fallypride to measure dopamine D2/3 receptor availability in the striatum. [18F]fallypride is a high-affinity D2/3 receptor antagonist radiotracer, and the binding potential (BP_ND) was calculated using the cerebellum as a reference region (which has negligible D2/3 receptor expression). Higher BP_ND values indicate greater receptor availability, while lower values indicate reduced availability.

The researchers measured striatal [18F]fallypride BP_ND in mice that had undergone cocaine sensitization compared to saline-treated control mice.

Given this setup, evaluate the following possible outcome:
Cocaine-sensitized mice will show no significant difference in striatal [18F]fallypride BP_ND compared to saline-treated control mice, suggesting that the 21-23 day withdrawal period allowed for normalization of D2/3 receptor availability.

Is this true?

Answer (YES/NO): NO